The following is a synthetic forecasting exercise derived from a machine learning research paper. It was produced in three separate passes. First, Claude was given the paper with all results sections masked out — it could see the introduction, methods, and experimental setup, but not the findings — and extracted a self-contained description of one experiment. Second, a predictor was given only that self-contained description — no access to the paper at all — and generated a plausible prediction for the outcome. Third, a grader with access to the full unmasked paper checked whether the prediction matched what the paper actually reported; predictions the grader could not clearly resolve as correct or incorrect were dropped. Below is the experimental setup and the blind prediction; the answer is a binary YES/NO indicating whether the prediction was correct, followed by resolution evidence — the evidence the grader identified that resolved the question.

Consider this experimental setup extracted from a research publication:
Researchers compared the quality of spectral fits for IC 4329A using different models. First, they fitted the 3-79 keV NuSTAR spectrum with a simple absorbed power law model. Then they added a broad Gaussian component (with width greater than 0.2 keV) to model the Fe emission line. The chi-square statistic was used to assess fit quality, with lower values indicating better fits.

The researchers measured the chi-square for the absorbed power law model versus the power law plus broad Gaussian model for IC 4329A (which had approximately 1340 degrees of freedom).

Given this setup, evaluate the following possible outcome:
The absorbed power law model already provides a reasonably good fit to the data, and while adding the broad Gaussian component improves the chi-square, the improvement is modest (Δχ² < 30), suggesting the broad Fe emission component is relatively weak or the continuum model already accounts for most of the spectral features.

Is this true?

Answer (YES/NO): NO